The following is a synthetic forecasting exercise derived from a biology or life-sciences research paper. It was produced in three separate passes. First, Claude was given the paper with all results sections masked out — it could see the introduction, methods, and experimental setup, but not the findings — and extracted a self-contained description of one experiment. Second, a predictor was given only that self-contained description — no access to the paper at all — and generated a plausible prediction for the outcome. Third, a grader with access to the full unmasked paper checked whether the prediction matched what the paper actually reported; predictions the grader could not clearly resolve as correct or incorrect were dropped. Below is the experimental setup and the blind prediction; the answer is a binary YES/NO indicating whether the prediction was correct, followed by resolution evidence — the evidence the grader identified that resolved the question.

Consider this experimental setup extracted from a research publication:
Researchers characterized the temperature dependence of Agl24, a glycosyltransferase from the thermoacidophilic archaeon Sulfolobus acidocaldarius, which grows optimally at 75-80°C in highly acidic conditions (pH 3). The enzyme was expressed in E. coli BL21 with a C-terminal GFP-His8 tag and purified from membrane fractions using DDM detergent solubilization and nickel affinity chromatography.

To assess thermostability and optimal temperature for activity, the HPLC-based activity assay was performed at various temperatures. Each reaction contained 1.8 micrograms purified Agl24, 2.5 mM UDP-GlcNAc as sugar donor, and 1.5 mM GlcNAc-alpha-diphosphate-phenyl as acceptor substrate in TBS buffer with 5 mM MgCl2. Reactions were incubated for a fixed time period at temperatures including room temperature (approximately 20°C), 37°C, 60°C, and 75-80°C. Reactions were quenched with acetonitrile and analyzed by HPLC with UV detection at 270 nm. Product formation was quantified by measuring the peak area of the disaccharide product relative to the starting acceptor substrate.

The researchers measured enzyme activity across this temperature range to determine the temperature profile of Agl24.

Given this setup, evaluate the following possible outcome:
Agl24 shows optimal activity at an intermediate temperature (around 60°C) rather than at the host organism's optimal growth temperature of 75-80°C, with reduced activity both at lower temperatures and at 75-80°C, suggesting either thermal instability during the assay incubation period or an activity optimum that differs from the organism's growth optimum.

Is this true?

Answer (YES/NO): NO